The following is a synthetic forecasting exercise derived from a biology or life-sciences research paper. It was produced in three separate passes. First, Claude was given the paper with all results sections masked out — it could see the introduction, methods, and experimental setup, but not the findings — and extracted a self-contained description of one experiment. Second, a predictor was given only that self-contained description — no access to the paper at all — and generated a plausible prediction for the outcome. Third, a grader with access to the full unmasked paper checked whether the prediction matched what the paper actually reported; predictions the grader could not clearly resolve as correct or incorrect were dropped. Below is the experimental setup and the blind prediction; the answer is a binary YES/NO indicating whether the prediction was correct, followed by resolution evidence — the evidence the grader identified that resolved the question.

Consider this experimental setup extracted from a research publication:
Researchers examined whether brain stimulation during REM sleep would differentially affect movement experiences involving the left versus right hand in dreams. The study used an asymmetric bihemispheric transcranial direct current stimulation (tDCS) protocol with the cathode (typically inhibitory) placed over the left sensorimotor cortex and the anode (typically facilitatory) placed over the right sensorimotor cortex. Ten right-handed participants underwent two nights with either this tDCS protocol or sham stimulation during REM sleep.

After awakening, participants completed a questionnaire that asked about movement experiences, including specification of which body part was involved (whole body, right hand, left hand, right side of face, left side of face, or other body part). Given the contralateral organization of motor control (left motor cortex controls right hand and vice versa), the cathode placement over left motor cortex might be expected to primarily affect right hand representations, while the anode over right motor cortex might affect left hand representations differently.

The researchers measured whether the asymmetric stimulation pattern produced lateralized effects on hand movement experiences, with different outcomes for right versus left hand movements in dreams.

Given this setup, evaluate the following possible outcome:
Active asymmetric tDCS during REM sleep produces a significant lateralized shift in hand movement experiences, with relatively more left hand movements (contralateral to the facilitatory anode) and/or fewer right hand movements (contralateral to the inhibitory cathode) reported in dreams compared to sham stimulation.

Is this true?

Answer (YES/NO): NO